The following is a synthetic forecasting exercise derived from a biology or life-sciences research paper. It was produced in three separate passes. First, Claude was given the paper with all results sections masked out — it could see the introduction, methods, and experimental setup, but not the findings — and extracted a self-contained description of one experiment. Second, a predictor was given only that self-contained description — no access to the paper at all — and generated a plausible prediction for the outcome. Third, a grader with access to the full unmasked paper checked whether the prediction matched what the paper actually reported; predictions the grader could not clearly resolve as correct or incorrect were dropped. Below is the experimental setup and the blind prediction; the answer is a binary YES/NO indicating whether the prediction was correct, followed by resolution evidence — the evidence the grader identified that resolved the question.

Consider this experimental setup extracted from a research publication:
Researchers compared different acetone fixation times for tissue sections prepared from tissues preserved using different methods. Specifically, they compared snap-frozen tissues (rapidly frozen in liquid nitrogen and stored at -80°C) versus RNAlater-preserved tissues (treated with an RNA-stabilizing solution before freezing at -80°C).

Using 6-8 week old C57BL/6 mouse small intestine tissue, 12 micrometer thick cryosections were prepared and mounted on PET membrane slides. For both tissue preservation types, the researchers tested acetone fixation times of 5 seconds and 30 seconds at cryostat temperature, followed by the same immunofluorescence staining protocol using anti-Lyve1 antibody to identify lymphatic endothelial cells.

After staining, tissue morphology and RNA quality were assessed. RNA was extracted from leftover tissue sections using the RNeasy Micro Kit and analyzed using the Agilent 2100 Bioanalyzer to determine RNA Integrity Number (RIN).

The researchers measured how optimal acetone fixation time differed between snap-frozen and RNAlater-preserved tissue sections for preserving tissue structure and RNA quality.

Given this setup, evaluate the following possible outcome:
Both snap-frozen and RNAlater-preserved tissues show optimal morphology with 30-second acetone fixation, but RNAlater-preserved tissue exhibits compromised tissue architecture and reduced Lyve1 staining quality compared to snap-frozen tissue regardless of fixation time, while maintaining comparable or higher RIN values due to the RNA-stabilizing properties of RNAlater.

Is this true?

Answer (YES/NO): NO